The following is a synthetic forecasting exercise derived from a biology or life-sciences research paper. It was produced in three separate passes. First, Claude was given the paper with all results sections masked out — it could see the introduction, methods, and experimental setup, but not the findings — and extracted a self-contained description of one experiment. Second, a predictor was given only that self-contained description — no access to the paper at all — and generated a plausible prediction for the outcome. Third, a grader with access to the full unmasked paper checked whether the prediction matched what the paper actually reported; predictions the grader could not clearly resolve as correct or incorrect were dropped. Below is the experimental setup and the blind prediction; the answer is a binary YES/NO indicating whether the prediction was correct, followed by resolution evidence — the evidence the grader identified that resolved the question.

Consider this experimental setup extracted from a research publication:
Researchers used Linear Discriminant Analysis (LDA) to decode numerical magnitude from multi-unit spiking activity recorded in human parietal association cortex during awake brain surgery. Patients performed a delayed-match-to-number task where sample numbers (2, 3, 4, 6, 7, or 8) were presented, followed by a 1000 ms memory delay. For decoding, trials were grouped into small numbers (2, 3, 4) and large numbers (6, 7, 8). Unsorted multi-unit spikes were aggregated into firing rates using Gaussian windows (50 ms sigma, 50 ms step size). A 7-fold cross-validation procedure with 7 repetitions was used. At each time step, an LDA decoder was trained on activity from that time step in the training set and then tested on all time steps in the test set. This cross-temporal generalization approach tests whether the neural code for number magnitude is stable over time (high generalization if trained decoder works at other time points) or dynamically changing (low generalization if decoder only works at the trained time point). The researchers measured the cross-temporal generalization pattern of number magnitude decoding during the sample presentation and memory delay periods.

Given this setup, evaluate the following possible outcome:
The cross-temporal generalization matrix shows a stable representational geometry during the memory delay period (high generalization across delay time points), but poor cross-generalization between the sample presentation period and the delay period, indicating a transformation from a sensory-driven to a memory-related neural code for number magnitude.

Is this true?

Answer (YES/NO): NO